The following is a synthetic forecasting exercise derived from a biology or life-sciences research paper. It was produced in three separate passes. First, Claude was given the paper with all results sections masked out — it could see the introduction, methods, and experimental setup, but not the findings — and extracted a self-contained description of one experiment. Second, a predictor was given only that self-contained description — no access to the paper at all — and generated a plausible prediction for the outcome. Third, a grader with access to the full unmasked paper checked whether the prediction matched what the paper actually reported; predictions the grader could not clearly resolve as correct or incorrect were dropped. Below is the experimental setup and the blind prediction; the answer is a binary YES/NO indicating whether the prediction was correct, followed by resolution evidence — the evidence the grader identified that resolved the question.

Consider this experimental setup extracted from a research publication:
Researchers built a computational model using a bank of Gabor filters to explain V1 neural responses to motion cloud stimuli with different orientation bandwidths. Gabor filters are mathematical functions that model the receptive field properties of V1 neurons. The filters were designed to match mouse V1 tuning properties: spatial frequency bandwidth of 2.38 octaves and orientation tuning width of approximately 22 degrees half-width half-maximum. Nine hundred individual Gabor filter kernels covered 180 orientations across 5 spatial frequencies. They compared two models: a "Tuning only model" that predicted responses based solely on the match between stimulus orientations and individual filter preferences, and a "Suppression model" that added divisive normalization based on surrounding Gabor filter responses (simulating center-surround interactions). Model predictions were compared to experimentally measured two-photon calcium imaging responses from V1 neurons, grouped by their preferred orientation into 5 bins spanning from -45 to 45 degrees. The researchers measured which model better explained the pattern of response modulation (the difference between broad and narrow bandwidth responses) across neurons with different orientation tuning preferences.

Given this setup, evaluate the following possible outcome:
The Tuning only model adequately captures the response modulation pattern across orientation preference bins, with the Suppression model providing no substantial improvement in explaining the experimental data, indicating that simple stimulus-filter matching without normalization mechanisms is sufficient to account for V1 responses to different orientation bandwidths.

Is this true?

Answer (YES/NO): NO